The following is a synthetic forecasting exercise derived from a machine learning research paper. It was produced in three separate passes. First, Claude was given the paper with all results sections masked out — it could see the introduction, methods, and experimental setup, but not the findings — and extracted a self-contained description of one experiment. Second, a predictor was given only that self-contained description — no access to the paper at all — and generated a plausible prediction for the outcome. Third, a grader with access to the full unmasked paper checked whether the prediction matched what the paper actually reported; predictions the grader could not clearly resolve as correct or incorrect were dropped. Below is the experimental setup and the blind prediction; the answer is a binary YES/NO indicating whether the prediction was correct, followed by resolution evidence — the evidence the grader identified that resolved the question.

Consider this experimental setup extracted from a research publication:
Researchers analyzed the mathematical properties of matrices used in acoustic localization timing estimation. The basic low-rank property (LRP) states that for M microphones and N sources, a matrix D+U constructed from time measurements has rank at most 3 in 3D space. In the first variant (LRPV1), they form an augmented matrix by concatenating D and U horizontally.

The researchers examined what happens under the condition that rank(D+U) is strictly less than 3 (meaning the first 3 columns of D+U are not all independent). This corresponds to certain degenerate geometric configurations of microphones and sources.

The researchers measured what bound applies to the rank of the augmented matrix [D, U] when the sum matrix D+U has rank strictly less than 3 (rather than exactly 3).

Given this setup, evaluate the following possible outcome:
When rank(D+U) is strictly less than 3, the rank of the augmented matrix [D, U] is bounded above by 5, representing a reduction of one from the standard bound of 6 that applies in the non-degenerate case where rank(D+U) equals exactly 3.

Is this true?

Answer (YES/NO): NO